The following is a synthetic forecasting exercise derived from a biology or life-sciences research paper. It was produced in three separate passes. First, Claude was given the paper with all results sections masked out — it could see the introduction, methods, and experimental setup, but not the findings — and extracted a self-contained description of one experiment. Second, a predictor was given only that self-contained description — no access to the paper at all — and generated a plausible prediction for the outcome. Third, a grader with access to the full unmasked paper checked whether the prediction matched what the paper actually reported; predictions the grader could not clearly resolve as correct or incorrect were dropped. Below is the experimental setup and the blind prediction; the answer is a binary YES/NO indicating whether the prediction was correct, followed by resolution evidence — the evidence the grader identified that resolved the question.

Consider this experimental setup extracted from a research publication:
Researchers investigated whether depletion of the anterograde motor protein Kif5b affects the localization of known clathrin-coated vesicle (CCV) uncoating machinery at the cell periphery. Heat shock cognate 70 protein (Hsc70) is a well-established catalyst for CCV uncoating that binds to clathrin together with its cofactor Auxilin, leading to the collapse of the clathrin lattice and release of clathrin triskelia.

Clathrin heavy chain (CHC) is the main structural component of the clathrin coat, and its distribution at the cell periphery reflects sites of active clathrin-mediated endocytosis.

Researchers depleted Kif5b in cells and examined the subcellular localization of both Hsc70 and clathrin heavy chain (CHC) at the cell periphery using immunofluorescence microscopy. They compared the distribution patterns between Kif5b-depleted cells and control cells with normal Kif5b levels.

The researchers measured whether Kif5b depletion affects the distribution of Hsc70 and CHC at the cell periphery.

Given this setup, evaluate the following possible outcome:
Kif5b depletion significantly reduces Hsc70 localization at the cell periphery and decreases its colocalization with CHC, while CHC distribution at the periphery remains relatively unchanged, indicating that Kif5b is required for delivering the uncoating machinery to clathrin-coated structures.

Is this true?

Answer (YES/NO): NO